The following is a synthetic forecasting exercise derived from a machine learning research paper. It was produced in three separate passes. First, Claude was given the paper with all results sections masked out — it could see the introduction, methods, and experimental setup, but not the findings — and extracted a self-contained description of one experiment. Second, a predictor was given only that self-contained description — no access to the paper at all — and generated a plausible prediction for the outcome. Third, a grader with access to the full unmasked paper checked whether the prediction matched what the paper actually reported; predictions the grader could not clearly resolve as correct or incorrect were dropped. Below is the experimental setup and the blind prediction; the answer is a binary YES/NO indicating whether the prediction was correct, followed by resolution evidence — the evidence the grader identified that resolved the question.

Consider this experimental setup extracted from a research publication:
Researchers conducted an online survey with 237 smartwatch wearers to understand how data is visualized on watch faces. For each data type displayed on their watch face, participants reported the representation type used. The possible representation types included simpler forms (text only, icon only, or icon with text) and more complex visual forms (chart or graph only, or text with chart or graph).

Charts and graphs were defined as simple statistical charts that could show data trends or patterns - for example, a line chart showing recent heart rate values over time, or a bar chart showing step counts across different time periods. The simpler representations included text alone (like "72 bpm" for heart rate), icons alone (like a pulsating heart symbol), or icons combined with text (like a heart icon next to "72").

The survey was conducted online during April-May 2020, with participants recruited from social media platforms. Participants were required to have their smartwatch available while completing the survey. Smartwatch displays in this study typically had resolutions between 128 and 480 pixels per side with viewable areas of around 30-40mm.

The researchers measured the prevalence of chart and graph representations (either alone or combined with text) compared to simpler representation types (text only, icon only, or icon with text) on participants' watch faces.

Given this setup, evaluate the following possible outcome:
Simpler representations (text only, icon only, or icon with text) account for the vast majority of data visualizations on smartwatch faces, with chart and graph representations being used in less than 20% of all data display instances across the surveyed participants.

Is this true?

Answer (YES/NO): YES